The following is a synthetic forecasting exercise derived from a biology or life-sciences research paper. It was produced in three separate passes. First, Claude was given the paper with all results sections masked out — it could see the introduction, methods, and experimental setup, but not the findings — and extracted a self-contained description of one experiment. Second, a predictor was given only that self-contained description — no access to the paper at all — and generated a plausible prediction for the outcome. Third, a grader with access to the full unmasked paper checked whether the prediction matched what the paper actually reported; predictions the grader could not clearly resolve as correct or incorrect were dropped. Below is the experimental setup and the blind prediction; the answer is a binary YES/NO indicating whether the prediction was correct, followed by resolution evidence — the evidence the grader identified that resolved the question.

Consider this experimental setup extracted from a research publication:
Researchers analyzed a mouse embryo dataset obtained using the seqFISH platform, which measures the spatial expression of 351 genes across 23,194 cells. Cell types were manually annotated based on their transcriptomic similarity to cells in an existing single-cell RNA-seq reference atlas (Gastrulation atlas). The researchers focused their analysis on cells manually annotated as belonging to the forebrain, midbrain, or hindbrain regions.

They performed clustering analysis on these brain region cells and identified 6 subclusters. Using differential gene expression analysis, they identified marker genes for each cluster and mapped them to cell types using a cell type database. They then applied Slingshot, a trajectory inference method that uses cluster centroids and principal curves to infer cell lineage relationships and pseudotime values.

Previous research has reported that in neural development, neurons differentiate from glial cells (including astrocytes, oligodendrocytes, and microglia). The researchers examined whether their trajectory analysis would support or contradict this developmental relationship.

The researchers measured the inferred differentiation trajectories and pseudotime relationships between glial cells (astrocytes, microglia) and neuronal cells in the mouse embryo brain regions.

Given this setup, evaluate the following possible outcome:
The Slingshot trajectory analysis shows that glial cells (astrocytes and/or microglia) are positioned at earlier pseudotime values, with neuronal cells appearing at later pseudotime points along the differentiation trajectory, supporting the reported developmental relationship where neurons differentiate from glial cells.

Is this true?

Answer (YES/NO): YES